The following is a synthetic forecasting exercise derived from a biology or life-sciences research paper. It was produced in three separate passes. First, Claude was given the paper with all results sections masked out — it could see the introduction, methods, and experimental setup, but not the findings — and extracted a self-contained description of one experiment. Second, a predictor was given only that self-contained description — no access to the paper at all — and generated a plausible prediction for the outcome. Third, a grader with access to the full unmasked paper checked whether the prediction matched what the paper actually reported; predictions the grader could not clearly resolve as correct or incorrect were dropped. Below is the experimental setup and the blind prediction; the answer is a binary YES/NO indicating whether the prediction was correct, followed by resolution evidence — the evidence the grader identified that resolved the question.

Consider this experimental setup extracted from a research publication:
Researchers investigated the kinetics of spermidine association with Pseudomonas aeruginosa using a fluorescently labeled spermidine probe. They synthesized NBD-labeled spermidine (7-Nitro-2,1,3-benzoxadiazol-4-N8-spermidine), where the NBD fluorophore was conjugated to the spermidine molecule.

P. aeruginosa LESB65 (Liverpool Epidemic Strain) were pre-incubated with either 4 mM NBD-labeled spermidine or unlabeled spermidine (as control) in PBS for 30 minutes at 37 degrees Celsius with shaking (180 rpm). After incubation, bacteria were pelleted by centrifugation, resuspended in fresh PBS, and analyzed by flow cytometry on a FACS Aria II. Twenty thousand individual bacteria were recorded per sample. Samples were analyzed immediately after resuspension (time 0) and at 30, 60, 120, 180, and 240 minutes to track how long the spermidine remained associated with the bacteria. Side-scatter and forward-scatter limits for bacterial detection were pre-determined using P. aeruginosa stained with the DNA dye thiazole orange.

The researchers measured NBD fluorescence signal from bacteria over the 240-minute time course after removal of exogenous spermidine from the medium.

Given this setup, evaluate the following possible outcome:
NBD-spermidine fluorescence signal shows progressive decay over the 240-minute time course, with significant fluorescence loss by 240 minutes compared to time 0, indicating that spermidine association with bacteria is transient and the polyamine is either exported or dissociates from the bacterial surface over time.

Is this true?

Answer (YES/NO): NO